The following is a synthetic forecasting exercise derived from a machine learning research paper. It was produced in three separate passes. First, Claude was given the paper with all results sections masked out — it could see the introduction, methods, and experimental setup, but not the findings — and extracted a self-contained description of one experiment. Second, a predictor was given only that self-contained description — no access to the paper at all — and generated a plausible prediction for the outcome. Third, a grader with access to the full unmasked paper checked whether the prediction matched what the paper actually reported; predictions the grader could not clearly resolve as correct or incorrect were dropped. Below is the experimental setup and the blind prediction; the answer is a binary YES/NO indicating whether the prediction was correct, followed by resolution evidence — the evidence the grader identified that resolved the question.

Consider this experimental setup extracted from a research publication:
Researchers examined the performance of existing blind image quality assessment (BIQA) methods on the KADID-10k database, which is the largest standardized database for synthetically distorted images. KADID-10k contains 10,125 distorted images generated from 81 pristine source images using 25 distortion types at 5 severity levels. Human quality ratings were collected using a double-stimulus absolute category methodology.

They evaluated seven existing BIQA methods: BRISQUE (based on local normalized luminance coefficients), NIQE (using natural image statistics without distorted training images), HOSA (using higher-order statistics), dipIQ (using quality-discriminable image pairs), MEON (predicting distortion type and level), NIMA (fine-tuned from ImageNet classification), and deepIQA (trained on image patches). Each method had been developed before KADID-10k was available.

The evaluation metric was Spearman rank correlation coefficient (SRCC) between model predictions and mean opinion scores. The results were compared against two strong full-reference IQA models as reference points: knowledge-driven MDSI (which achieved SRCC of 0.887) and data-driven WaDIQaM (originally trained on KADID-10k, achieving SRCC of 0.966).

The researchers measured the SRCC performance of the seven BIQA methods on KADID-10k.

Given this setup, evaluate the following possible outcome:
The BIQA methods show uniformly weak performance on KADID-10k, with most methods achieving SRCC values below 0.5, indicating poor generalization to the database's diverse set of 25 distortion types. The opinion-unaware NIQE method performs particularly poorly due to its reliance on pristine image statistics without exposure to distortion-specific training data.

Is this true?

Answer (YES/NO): NO